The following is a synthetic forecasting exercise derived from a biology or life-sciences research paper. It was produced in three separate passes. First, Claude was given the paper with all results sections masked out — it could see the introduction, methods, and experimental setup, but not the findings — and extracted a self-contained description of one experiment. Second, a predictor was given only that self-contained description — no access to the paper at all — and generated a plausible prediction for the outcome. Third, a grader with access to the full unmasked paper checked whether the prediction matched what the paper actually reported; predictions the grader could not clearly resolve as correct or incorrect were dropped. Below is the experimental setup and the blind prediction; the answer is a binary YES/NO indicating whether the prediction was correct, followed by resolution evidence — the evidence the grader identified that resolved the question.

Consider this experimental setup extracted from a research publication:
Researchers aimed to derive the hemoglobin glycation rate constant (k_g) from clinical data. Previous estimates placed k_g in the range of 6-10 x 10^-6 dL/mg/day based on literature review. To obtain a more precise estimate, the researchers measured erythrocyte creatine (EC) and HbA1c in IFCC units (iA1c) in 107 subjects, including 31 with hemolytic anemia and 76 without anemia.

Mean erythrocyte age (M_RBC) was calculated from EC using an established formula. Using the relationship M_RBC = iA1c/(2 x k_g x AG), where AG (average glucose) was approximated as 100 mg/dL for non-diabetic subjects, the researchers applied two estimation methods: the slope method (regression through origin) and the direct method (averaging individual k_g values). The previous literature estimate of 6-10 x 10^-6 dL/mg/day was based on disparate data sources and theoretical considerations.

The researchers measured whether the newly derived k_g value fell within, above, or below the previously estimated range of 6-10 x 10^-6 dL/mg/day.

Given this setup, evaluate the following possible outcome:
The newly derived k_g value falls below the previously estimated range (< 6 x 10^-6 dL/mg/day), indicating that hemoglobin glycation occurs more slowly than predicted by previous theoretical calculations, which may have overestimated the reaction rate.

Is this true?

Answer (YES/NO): NO